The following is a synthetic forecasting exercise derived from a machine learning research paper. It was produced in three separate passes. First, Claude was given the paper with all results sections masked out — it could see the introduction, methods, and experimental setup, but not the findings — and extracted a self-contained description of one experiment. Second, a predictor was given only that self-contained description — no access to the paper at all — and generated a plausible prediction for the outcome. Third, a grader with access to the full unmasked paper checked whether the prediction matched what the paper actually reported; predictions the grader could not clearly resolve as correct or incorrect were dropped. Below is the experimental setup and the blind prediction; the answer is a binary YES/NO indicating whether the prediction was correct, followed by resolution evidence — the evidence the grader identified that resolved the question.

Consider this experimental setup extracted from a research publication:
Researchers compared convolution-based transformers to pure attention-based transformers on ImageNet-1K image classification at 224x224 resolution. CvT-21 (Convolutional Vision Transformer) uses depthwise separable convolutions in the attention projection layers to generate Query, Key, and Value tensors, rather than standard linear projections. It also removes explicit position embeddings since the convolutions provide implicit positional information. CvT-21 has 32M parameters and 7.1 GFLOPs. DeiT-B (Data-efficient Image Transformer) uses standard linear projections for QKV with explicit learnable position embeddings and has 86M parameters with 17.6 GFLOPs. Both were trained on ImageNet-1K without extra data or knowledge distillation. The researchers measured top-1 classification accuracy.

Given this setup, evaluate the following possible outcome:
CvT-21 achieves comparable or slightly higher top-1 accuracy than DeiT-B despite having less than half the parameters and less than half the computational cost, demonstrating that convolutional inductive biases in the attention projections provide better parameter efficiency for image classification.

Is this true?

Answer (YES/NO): YES